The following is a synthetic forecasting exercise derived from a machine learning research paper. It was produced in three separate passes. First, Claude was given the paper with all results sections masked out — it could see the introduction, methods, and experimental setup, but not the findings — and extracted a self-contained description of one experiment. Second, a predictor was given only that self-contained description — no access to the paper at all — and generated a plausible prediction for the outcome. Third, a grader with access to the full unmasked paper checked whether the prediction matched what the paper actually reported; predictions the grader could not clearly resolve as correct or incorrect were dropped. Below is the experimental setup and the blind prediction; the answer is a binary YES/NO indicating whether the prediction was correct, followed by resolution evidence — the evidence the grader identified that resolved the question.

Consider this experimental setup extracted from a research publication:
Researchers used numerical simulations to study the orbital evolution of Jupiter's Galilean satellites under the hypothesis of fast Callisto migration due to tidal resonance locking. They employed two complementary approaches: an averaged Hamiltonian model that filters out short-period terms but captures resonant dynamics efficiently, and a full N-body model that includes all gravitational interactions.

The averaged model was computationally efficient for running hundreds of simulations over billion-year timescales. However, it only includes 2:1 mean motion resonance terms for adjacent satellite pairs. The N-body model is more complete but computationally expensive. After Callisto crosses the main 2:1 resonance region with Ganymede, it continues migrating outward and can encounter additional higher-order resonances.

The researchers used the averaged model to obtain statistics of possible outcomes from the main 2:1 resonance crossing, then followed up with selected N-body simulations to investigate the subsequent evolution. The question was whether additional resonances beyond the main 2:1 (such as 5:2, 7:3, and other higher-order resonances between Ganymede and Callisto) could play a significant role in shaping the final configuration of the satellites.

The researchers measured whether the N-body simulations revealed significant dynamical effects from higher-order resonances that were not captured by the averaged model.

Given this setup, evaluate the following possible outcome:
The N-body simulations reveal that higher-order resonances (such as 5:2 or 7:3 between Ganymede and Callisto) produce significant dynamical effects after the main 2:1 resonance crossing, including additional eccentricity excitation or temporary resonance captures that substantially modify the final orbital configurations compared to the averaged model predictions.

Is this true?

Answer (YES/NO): YES